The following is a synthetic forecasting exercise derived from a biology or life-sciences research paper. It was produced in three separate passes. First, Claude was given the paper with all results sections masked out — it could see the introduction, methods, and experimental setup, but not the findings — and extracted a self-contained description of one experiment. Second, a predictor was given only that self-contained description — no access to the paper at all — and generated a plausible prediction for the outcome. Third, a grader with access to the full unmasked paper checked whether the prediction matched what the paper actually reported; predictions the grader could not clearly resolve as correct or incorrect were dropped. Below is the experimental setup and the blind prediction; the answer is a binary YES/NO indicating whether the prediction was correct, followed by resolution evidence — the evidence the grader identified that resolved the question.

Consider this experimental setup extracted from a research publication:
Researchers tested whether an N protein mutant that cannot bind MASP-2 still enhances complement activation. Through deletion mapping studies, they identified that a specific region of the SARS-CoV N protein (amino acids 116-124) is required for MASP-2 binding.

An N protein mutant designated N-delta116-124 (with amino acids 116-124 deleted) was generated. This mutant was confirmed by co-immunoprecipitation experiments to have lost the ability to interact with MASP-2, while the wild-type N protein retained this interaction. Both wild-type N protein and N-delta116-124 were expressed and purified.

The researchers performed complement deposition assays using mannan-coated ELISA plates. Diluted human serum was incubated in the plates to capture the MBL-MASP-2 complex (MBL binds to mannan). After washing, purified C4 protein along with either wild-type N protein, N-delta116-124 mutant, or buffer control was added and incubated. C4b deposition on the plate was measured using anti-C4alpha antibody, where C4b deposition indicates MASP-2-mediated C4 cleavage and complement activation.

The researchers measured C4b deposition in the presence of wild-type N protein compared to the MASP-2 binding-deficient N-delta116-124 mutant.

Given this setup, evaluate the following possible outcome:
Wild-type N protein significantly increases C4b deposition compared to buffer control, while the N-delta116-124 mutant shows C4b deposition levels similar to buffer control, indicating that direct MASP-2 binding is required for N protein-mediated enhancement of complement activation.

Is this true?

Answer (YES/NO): YES